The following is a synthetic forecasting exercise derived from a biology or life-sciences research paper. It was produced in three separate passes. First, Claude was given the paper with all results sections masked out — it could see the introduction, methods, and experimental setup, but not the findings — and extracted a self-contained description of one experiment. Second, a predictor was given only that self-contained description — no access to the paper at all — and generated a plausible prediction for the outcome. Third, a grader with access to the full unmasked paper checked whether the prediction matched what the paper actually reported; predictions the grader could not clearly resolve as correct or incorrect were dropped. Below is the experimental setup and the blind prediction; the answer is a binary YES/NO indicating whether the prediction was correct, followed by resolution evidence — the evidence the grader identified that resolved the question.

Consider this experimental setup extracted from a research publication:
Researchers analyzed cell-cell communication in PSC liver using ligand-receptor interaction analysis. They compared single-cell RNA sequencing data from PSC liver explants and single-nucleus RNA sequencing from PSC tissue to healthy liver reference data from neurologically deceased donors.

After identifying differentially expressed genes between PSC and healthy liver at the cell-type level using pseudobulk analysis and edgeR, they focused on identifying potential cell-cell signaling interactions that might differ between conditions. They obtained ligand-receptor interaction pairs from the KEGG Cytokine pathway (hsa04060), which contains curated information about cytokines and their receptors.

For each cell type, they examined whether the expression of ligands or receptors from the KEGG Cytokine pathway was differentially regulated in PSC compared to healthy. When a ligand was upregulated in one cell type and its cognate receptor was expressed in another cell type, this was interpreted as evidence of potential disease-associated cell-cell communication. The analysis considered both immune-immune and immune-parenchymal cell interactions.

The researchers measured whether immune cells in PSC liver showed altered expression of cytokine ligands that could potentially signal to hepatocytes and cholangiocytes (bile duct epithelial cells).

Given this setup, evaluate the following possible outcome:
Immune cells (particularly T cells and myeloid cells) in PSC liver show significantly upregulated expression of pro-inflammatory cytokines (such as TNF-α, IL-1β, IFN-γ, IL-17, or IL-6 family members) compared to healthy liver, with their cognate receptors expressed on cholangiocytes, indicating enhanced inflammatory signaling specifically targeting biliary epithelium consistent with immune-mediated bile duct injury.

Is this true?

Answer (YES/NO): NO